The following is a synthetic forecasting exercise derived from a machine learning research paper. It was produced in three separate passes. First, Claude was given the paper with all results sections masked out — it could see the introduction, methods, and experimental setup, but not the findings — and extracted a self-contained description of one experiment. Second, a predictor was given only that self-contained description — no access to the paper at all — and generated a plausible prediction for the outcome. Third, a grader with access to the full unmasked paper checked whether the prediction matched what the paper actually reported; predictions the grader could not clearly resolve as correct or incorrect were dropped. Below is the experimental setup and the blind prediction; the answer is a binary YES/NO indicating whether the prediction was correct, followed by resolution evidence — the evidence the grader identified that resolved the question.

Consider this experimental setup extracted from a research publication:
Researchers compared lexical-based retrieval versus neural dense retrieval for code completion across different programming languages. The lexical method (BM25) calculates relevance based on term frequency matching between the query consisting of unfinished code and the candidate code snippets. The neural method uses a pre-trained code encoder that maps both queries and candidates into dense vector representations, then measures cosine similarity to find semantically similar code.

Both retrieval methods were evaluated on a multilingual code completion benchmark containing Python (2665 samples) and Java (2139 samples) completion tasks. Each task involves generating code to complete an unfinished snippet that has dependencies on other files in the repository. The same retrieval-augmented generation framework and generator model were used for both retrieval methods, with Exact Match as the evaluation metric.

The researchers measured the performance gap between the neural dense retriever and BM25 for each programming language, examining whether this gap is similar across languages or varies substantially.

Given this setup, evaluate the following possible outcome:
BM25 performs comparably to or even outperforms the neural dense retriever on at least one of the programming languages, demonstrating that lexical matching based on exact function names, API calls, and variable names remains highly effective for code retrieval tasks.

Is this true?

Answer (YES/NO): NO